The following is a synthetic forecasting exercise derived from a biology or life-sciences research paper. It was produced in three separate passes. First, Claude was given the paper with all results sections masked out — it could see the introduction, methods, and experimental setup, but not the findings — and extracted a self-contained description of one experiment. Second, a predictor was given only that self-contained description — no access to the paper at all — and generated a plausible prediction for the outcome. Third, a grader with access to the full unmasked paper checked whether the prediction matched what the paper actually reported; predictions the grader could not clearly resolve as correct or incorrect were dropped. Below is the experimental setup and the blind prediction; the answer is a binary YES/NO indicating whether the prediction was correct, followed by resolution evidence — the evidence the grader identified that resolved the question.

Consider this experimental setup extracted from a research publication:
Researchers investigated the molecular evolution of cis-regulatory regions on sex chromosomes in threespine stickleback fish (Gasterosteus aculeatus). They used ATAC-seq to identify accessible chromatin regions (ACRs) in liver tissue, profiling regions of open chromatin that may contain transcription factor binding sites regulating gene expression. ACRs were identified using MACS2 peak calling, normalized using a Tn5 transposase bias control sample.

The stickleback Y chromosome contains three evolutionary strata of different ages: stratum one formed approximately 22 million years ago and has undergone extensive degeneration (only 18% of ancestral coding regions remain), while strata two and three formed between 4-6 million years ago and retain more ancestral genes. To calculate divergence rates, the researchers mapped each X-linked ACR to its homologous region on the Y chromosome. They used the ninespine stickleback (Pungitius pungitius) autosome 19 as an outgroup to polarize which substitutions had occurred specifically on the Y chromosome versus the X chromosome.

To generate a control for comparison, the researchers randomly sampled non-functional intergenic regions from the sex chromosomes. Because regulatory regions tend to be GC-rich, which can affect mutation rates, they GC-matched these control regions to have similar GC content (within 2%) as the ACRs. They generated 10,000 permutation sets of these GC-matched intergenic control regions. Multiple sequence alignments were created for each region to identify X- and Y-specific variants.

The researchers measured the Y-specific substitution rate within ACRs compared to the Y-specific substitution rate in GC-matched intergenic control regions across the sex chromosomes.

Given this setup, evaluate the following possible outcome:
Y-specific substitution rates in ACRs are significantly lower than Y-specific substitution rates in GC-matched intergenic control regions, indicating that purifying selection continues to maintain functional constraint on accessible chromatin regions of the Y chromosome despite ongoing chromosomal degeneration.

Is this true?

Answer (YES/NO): NO